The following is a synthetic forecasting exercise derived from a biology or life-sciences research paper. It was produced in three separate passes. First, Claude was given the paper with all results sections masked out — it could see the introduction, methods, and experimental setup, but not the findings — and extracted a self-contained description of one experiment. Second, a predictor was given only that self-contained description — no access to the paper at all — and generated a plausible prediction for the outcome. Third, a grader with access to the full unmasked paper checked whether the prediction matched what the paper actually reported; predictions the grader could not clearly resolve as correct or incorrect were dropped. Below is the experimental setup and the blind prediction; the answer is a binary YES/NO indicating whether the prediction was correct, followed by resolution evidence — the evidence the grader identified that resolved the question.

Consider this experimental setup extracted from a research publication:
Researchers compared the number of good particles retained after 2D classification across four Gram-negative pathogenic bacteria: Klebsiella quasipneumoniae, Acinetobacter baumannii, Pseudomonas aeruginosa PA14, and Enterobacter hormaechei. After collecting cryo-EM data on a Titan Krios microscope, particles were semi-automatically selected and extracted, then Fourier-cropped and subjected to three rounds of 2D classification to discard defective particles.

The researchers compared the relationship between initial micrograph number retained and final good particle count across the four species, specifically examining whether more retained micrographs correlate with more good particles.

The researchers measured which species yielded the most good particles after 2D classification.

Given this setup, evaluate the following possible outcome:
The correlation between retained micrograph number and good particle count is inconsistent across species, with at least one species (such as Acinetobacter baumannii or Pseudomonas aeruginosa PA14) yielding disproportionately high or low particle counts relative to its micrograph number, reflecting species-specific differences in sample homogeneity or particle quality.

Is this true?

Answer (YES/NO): YES